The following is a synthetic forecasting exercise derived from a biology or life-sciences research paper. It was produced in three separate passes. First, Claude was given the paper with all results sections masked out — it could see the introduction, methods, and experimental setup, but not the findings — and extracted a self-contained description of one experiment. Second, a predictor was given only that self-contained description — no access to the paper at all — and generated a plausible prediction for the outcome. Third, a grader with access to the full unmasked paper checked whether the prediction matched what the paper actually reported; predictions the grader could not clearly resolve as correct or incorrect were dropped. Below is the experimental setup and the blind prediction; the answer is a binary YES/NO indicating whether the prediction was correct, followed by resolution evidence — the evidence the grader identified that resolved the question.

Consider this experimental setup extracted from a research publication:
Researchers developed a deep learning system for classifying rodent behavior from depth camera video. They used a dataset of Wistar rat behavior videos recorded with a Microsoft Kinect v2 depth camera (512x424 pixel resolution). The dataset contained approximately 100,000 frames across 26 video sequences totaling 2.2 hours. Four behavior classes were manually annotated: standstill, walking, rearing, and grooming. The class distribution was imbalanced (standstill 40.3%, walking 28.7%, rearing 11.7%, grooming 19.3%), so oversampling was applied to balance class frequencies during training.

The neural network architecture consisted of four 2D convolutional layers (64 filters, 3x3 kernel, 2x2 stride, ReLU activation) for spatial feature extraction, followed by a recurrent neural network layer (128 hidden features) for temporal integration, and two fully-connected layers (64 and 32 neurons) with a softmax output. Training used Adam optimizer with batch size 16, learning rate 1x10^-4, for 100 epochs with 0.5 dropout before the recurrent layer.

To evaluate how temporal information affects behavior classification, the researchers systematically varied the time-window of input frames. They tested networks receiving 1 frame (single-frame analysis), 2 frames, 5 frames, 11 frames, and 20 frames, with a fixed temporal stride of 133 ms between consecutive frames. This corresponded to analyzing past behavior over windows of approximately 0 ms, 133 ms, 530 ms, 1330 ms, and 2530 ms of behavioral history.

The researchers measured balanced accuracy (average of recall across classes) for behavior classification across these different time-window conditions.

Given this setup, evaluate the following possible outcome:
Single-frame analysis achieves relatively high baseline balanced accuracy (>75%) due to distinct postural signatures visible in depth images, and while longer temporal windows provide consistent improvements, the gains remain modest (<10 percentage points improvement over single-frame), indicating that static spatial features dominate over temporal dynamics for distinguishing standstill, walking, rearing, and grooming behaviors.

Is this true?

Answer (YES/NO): NO